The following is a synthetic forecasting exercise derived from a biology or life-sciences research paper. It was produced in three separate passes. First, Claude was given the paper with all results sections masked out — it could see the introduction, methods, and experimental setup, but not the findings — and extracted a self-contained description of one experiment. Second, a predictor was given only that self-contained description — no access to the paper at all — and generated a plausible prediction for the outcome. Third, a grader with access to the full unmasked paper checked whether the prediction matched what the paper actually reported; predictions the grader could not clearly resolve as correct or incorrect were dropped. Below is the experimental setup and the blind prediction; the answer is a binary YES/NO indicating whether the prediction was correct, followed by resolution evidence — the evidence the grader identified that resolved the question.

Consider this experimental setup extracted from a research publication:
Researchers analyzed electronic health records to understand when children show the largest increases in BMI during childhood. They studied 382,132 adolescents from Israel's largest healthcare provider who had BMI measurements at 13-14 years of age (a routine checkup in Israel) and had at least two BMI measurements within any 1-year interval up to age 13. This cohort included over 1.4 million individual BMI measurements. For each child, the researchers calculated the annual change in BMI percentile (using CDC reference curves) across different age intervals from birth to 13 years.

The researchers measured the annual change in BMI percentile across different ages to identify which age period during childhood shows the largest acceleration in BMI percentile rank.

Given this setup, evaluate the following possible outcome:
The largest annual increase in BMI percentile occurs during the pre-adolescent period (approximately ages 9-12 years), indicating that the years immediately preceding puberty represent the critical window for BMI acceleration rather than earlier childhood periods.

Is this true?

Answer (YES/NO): NO